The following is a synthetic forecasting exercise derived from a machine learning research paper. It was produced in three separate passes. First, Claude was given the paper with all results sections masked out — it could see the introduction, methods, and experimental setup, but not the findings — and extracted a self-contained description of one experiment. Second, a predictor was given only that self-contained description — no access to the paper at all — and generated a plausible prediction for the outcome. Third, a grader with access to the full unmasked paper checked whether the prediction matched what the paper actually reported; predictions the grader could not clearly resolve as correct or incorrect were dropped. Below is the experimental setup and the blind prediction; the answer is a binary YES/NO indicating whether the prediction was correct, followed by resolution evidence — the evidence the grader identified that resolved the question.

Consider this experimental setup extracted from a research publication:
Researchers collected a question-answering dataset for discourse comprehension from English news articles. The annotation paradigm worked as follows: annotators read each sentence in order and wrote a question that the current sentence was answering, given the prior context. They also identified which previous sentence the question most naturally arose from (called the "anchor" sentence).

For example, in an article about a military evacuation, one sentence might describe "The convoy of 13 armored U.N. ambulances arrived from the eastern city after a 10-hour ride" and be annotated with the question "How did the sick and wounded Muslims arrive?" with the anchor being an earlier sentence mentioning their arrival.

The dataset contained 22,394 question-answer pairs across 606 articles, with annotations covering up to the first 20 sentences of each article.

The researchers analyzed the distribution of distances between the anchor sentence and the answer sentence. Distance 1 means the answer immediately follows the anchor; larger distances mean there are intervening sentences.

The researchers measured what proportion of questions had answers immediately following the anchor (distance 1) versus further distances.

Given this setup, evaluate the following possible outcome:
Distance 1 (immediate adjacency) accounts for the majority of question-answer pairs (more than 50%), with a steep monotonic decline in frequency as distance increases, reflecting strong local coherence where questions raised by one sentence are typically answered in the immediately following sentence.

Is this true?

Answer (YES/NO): NO